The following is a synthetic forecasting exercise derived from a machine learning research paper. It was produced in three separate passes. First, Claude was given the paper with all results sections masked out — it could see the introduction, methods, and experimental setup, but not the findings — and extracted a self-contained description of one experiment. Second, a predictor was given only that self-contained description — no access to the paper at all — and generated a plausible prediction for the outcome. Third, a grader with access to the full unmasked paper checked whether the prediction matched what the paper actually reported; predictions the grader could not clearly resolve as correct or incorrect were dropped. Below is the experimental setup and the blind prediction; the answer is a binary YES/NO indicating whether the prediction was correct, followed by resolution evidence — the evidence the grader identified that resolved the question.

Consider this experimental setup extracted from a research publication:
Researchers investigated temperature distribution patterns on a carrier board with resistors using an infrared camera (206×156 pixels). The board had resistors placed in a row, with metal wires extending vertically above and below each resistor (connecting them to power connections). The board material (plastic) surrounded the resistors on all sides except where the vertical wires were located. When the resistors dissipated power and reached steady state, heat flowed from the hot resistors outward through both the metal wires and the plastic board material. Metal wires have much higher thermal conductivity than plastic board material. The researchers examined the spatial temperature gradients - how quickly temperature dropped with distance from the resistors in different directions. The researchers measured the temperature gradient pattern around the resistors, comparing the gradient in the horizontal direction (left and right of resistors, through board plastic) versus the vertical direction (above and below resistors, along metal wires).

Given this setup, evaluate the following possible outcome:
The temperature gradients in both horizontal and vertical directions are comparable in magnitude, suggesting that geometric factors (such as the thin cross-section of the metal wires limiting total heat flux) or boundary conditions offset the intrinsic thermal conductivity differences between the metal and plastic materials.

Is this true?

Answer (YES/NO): NO